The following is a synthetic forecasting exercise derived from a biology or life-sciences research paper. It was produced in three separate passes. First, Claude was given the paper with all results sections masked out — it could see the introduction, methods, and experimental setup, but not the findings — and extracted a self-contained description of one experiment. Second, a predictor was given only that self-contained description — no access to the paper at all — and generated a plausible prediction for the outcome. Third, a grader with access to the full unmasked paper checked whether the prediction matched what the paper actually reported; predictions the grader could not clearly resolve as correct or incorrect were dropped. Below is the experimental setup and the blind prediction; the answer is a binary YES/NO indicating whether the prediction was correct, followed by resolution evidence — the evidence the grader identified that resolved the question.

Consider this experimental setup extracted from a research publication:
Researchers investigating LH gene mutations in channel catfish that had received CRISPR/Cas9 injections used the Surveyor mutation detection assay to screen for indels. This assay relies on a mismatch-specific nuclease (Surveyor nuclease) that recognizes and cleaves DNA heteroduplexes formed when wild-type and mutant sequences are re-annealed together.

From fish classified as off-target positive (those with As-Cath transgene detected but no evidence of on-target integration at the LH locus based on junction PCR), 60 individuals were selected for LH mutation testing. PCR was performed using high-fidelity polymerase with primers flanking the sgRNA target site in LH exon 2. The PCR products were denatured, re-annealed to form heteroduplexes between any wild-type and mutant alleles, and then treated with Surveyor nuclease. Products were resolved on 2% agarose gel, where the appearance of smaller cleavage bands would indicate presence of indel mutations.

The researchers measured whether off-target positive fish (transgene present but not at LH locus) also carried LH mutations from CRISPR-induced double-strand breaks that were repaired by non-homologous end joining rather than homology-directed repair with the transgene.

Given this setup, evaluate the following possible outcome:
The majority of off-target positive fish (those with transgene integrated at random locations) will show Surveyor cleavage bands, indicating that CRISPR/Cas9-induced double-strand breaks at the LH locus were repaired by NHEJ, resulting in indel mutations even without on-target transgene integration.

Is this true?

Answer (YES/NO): NO